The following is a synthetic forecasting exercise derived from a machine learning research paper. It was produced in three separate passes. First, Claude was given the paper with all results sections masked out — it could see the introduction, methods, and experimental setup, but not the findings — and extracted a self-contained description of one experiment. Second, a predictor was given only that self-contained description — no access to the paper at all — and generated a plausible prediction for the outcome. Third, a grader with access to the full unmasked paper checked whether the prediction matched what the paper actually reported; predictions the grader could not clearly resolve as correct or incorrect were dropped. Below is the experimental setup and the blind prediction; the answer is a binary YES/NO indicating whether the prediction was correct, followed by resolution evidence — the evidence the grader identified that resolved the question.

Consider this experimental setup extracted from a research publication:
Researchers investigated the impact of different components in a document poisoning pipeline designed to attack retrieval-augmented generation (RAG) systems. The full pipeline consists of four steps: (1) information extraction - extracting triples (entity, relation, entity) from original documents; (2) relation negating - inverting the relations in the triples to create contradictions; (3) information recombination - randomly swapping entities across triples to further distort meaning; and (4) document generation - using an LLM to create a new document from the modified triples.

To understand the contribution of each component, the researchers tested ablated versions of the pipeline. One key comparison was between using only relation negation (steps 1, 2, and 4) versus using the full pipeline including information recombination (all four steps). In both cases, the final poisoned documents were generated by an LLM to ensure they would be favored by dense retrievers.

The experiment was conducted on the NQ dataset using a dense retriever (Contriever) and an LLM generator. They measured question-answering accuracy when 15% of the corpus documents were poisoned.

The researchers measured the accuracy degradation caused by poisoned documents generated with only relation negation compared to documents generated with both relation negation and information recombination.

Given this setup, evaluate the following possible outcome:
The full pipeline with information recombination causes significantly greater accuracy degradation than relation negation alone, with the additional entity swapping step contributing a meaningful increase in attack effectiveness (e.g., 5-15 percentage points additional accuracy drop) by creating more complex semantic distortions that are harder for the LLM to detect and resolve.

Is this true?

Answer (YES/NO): NO